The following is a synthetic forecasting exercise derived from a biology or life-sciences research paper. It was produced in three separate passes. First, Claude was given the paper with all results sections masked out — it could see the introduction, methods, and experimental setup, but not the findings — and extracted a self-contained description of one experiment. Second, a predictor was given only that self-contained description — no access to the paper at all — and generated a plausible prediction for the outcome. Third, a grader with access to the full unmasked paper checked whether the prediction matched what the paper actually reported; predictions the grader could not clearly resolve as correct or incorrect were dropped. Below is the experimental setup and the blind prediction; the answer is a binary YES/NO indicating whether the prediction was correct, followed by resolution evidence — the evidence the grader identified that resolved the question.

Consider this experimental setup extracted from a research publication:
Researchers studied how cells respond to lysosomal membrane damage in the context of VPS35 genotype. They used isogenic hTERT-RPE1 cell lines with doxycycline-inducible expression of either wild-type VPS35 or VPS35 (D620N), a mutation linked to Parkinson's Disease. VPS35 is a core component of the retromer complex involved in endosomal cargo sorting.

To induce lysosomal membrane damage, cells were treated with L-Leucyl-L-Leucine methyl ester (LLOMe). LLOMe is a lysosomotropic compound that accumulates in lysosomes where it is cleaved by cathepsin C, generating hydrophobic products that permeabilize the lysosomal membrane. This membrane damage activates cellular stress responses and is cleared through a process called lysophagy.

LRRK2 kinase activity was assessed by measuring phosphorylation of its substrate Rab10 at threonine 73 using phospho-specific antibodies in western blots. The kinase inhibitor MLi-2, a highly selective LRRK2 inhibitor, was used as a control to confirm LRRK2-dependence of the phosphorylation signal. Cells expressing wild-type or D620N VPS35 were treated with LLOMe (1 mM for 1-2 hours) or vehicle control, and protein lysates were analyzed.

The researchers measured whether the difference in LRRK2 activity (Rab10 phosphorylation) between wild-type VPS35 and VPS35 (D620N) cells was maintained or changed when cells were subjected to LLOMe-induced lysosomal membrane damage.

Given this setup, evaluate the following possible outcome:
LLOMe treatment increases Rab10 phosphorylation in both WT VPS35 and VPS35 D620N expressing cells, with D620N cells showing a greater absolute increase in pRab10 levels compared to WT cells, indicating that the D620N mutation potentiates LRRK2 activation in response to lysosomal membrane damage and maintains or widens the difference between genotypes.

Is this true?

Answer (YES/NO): YES